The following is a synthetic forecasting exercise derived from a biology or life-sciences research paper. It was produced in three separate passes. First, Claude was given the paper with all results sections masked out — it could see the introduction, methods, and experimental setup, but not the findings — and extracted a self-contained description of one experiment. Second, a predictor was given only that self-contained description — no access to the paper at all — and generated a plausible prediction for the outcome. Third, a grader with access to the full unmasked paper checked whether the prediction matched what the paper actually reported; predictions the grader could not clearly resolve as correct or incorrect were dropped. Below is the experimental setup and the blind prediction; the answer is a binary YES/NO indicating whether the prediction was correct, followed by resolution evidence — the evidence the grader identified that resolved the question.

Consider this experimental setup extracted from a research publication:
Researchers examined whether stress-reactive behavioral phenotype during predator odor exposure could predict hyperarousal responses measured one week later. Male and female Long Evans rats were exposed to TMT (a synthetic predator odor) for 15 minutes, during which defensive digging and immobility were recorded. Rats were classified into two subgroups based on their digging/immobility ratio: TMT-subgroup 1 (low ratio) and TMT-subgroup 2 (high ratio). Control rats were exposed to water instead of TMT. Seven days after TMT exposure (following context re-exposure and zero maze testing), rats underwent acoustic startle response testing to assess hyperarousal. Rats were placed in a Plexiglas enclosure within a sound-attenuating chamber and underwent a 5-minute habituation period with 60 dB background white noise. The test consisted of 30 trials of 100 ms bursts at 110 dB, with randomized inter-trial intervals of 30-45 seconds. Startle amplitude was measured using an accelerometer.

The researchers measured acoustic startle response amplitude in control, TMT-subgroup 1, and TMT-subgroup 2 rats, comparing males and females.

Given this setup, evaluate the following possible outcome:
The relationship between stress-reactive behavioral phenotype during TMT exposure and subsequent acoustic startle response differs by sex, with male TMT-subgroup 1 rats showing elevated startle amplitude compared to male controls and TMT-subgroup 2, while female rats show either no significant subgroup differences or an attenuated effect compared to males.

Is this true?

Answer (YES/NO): NO